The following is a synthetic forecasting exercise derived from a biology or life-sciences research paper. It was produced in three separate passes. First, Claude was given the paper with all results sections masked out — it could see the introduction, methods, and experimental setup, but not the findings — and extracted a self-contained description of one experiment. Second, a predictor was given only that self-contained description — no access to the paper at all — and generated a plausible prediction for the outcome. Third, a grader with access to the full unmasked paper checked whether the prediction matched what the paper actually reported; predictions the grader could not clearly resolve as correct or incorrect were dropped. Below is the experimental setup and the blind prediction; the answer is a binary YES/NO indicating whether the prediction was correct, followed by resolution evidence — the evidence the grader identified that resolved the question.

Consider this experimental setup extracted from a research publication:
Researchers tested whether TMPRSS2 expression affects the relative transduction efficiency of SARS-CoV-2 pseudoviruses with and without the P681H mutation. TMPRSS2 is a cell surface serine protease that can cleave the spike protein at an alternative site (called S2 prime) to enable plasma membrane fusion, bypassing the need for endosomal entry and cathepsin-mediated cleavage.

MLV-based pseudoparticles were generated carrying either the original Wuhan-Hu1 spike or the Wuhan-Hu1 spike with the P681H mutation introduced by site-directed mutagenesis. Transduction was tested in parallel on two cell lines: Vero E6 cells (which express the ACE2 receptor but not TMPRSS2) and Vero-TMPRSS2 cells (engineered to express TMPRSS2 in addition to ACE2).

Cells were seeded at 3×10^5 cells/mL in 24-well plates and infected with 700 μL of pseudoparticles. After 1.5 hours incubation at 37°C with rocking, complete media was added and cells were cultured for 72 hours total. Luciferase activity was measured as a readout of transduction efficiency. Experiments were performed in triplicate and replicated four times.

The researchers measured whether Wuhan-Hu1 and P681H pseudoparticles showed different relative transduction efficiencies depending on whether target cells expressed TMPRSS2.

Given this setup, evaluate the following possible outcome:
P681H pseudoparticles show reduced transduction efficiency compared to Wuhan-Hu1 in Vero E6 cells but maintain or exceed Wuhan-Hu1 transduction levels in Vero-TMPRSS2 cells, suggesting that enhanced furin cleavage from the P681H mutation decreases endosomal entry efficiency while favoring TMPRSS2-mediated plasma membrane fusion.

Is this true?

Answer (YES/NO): NO